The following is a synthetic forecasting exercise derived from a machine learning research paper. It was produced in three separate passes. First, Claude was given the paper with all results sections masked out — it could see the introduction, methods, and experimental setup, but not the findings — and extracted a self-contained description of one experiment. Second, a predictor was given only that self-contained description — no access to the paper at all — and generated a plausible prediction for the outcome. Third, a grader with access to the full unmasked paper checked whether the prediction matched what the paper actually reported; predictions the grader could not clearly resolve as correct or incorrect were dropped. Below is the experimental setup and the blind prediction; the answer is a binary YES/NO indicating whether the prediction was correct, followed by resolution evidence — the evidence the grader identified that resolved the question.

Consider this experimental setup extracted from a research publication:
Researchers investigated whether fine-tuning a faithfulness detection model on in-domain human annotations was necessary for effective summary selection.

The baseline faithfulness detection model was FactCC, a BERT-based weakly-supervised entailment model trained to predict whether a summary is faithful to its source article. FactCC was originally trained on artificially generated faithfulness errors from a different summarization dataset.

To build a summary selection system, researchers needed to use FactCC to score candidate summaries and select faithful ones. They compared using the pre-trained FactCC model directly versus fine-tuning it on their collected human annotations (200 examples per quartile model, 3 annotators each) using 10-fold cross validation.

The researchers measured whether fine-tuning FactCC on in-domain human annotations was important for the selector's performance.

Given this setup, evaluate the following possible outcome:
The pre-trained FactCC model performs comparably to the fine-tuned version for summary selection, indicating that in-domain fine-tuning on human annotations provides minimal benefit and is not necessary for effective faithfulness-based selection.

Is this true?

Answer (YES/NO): NO